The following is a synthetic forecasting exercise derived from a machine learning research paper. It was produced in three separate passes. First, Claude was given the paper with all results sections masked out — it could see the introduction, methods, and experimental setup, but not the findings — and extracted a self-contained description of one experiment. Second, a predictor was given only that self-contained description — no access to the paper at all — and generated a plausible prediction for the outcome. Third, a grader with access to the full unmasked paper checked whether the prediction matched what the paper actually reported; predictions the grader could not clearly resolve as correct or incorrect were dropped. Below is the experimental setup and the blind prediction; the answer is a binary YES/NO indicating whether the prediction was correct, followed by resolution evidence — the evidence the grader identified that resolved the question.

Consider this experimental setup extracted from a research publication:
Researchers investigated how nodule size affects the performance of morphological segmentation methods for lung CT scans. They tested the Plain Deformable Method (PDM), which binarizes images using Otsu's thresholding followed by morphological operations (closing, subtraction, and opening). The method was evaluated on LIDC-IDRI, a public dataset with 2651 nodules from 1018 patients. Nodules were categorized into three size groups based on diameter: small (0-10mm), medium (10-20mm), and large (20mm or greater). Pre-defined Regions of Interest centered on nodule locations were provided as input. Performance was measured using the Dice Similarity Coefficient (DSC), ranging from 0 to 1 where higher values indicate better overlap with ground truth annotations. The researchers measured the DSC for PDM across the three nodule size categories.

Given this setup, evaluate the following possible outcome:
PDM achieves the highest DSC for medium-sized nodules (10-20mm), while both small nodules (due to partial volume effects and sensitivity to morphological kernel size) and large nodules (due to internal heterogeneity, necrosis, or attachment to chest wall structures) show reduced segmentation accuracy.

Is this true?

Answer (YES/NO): NO